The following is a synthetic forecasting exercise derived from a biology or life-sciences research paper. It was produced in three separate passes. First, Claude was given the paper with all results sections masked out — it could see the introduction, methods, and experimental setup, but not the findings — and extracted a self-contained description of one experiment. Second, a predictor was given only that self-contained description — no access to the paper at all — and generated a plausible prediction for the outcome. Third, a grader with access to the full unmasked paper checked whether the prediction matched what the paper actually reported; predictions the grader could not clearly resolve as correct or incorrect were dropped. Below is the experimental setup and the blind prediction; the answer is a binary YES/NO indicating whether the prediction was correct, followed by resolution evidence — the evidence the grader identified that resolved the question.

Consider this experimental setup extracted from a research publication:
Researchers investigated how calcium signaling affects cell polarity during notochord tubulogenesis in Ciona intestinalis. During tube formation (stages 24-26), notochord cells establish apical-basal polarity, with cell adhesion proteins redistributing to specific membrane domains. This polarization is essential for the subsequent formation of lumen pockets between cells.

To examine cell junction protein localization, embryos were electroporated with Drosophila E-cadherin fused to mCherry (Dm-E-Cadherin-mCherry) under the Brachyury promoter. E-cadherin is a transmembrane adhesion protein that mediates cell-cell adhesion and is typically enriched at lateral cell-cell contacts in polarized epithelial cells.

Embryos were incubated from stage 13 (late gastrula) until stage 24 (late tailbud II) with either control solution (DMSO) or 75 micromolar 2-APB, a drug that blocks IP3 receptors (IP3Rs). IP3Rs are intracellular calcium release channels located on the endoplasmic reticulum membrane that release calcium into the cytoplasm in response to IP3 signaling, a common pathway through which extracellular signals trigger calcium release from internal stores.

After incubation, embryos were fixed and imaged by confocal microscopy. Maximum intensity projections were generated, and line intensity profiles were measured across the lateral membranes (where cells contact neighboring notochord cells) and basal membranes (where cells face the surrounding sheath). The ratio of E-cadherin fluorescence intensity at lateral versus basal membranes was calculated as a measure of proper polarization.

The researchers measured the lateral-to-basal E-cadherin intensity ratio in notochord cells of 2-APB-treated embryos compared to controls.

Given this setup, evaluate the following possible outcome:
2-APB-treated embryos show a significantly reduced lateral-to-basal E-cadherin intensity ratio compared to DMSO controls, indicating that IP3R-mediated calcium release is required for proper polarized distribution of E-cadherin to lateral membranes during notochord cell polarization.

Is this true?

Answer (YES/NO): YES